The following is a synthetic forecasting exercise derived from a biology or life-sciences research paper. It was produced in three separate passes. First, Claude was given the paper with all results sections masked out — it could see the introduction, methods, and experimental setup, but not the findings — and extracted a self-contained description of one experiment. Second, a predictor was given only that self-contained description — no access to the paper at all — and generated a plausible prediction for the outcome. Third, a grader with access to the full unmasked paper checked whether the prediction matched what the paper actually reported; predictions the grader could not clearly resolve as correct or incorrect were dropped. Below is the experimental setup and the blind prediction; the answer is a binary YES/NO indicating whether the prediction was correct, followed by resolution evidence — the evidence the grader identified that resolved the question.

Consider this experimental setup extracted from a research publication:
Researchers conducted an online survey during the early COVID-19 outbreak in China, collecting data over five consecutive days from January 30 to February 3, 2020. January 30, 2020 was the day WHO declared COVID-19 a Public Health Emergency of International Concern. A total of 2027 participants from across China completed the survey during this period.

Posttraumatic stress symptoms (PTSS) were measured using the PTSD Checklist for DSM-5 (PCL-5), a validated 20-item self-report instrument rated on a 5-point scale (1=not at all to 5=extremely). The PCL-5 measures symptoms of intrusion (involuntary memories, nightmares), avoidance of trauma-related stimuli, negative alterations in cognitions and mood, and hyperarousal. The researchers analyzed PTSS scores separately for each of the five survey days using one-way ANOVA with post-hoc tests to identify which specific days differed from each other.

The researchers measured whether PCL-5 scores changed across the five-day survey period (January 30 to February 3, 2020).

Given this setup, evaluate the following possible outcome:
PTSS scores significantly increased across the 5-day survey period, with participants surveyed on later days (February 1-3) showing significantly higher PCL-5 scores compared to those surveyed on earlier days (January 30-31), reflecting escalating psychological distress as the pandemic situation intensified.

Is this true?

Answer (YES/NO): NO